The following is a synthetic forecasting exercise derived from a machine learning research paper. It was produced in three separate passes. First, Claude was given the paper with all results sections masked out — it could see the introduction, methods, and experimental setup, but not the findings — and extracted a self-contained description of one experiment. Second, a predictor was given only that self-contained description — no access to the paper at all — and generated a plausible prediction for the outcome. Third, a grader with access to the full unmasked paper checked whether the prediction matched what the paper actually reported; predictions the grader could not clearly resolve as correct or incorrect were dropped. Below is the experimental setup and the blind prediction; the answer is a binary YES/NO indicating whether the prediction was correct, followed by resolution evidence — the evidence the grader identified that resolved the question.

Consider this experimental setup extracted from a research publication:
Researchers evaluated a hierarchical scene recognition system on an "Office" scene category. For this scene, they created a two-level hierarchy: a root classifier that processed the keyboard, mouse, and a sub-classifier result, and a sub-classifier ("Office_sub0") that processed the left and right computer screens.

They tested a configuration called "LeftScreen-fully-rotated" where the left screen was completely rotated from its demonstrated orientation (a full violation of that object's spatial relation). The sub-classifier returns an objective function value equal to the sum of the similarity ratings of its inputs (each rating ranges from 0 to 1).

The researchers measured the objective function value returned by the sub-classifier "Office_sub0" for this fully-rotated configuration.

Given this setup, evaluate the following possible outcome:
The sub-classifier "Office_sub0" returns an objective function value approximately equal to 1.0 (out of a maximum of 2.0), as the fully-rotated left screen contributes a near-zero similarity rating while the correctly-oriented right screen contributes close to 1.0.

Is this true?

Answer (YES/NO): YES